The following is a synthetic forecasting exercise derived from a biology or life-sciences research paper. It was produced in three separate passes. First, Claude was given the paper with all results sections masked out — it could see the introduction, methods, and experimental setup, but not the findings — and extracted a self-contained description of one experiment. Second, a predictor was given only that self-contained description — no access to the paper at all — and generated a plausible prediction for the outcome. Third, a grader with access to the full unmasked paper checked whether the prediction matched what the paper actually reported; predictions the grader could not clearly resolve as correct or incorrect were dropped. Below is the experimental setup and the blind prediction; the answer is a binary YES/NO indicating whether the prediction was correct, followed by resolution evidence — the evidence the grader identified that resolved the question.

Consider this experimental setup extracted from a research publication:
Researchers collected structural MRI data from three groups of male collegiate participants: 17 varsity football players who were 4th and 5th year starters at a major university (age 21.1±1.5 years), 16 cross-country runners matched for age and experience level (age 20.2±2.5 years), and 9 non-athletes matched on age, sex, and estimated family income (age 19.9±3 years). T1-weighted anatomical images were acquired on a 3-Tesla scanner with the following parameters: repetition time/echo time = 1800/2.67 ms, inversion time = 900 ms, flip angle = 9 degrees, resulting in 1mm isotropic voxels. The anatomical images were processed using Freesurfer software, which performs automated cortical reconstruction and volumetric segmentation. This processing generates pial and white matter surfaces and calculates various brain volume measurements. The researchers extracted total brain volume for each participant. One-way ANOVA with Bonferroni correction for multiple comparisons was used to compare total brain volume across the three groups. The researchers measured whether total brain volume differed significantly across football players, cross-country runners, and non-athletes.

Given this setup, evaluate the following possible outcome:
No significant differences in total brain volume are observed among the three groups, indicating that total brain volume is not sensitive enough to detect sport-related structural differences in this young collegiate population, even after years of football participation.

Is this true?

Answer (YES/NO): YES